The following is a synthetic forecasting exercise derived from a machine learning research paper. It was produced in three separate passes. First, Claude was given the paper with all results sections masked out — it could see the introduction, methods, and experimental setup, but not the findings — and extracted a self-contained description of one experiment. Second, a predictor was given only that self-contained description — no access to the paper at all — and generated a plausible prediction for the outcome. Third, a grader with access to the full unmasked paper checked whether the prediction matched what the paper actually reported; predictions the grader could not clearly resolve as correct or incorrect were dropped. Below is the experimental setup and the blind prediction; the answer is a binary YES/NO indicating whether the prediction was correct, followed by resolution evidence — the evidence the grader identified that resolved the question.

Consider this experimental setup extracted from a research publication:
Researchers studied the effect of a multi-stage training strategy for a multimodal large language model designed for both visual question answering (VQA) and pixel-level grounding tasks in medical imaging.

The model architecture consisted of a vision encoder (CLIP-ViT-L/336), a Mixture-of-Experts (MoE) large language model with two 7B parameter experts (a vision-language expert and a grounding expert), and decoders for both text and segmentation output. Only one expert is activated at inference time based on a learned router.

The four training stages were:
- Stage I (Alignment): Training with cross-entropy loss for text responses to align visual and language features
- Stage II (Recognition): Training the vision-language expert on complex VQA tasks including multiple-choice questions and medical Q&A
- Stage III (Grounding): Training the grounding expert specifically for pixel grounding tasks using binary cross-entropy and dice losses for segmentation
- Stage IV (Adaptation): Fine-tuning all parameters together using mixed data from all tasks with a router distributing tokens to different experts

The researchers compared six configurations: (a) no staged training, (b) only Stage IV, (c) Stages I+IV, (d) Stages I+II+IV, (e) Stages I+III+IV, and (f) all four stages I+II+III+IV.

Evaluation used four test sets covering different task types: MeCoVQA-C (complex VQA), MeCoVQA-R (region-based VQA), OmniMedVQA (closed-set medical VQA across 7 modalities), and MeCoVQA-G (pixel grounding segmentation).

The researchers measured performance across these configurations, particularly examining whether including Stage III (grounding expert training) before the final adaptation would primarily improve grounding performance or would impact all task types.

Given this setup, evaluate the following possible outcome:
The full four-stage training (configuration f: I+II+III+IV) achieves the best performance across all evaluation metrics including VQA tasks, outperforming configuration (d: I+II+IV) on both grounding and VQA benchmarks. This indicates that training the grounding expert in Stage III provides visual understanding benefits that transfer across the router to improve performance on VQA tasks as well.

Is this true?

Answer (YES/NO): NO